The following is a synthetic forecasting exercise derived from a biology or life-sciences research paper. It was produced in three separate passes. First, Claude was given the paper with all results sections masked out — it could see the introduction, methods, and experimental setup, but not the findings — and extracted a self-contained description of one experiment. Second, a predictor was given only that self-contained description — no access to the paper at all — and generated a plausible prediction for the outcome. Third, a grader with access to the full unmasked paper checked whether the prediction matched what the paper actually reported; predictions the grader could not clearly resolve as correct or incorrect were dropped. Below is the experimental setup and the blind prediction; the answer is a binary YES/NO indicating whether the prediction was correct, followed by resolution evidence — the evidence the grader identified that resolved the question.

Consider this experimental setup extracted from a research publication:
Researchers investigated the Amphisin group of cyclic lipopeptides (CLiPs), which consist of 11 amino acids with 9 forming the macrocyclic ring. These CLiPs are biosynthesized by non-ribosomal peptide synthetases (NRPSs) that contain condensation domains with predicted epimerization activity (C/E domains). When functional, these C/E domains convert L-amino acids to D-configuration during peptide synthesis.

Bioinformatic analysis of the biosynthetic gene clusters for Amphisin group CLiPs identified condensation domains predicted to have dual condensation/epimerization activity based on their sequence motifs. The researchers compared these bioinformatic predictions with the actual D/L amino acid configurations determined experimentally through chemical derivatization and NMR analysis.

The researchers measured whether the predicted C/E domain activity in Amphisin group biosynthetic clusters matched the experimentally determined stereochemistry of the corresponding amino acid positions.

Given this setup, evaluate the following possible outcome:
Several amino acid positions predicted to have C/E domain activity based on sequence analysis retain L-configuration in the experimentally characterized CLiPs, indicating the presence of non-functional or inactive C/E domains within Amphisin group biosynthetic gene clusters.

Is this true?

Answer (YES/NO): NO